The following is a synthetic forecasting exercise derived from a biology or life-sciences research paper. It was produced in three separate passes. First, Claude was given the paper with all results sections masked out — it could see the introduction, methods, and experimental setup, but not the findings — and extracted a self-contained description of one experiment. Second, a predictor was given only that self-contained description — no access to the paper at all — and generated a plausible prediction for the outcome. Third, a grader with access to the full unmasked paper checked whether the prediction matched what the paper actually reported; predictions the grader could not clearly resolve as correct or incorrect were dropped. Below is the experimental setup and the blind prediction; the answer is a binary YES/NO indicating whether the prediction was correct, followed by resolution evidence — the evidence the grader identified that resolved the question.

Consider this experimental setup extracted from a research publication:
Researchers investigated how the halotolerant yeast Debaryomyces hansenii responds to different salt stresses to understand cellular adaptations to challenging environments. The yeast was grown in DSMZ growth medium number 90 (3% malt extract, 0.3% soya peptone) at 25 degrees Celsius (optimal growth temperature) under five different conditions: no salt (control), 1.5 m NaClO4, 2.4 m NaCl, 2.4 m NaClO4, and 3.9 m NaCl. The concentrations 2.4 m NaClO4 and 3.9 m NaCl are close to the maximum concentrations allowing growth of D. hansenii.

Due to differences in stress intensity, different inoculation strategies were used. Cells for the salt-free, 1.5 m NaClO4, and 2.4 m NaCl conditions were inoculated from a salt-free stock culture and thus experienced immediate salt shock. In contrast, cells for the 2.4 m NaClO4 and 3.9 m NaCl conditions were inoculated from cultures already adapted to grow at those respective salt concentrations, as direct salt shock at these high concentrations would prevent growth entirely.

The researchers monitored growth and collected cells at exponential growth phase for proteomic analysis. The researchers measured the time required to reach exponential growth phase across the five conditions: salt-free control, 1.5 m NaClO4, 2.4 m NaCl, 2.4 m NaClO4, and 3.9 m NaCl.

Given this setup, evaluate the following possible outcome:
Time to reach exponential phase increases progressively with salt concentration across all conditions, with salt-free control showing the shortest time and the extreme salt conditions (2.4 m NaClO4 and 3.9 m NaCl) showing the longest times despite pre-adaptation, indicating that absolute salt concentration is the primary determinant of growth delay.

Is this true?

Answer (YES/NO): NO